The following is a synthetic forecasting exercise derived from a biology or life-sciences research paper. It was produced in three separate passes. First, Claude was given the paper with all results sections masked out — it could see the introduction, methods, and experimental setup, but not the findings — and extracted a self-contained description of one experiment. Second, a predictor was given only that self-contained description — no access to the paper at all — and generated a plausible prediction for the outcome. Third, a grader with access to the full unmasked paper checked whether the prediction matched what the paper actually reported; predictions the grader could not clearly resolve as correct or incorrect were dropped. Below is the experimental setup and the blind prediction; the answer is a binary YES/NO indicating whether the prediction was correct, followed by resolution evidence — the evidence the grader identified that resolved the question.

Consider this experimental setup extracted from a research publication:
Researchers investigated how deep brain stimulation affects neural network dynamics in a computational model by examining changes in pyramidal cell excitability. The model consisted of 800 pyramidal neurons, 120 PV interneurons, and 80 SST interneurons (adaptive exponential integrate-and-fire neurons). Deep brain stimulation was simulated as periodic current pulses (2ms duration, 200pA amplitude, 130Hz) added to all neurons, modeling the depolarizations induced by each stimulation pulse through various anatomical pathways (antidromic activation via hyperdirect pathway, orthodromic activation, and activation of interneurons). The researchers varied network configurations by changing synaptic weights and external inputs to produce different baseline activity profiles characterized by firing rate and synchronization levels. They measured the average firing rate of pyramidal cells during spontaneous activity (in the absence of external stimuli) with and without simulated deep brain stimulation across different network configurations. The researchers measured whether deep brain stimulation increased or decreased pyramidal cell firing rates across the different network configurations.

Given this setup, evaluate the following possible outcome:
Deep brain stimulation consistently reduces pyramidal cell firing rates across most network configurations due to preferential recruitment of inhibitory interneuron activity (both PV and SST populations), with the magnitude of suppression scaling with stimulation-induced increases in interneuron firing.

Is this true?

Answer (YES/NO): NO